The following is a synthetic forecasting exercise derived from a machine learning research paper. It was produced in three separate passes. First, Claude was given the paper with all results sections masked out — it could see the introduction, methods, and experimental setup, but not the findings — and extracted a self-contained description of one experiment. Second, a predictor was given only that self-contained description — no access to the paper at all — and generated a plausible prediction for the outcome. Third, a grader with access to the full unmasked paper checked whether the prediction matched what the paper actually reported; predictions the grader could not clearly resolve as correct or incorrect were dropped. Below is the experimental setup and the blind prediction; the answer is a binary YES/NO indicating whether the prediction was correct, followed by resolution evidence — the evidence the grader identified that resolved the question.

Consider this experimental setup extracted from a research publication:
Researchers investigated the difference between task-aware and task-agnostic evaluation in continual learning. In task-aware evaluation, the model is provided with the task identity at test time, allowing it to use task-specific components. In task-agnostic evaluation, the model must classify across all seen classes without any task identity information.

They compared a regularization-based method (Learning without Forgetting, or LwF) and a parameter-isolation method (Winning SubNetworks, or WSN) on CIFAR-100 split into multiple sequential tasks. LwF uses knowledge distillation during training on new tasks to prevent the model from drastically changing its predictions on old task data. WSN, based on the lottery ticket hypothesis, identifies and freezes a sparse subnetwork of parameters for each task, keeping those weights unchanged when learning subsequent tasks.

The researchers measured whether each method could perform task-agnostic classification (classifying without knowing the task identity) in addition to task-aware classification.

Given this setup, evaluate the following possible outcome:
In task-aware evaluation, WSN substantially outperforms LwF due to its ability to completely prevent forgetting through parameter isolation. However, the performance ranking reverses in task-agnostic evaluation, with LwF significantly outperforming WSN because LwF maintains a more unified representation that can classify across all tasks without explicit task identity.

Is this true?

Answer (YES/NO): NO